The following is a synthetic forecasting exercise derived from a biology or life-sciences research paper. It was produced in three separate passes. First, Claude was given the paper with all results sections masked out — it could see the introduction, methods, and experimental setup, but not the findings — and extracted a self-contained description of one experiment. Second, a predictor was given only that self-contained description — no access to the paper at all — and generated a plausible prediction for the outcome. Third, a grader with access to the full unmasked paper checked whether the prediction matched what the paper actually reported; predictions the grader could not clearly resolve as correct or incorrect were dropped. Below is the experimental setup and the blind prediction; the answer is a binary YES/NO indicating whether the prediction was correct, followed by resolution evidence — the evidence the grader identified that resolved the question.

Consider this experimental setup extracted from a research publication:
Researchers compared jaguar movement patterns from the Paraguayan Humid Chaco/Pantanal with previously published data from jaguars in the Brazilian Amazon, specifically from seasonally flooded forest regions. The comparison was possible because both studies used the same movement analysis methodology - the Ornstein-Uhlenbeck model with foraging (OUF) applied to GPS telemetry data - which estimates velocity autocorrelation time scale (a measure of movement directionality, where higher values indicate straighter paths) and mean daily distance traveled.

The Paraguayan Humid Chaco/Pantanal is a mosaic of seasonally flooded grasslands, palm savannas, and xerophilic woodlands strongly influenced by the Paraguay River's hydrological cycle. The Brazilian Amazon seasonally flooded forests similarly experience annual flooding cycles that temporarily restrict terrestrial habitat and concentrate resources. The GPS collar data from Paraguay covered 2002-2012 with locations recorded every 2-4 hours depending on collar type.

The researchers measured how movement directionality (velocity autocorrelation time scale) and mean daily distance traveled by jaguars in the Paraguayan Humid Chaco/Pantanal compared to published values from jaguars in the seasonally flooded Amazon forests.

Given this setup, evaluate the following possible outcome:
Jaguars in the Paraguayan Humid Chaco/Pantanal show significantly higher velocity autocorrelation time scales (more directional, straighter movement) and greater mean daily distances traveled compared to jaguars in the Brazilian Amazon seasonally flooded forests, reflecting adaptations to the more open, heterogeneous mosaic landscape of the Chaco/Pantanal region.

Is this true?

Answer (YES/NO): NO